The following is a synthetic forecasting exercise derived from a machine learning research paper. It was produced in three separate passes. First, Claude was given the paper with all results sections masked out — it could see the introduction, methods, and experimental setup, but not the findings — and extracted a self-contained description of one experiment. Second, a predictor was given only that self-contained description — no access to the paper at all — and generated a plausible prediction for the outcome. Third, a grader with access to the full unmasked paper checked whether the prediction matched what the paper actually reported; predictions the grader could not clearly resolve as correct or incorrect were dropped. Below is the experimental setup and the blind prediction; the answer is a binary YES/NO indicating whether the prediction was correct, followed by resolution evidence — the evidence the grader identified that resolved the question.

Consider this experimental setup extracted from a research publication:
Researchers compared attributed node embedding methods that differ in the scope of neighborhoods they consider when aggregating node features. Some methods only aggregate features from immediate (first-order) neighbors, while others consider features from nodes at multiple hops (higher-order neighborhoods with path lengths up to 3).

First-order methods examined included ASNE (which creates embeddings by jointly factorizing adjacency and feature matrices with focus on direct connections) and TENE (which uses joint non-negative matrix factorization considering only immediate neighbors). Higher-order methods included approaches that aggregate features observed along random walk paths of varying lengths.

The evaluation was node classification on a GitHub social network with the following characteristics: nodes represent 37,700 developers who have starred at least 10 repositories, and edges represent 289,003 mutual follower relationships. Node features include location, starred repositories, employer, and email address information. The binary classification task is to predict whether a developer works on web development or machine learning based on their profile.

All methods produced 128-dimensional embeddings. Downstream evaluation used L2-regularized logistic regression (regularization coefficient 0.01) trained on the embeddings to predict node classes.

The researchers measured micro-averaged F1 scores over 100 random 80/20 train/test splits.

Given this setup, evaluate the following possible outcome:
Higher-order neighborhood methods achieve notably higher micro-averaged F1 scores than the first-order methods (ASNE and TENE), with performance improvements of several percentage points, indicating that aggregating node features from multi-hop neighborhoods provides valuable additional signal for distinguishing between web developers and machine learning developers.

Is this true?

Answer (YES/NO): YES